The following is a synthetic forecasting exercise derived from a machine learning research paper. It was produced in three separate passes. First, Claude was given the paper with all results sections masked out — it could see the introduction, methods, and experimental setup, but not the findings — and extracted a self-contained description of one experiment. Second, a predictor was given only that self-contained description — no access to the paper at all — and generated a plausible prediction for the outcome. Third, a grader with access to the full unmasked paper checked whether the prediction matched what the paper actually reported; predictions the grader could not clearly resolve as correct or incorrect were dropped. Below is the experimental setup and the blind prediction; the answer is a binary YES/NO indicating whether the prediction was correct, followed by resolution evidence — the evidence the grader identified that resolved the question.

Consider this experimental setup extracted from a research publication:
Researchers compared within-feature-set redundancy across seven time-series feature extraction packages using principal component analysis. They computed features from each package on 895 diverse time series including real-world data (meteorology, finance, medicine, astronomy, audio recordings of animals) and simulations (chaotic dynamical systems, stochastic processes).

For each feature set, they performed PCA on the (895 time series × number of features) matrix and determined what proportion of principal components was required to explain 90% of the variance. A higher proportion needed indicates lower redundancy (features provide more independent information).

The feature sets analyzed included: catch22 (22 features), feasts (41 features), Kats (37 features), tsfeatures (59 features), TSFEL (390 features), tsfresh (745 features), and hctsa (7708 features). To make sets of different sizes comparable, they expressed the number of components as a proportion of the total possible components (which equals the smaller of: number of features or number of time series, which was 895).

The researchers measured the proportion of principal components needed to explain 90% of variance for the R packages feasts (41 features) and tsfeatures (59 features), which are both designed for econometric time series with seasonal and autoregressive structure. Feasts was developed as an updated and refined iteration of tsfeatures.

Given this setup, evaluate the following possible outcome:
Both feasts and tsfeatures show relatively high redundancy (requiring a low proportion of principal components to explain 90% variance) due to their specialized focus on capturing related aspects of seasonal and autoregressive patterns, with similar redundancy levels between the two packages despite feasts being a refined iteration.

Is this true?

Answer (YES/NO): NO